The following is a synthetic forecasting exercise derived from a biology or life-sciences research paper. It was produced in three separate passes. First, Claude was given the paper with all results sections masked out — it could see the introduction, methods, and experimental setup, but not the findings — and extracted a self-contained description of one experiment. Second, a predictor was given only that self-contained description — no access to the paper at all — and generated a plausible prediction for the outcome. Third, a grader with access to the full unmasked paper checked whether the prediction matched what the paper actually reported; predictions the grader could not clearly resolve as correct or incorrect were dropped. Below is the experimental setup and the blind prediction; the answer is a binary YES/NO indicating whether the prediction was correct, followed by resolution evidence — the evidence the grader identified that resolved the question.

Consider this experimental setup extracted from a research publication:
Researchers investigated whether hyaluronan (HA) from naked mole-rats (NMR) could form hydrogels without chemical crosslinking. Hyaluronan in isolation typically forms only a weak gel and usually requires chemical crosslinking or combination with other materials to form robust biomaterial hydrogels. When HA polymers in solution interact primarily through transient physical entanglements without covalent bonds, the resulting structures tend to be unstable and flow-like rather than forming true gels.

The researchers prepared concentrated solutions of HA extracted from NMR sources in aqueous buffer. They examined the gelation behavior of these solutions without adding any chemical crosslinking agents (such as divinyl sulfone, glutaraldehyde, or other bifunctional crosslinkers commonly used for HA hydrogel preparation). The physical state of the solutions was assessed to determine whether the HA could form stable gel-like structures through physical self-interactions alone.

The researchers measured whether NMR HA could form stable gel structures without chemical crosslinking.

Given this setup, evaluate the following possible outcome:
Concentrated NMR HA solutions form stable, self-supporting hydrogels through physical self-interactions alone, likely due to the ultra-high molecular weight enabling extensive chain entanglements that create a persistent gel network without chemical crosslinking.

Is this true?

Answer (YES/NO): YES